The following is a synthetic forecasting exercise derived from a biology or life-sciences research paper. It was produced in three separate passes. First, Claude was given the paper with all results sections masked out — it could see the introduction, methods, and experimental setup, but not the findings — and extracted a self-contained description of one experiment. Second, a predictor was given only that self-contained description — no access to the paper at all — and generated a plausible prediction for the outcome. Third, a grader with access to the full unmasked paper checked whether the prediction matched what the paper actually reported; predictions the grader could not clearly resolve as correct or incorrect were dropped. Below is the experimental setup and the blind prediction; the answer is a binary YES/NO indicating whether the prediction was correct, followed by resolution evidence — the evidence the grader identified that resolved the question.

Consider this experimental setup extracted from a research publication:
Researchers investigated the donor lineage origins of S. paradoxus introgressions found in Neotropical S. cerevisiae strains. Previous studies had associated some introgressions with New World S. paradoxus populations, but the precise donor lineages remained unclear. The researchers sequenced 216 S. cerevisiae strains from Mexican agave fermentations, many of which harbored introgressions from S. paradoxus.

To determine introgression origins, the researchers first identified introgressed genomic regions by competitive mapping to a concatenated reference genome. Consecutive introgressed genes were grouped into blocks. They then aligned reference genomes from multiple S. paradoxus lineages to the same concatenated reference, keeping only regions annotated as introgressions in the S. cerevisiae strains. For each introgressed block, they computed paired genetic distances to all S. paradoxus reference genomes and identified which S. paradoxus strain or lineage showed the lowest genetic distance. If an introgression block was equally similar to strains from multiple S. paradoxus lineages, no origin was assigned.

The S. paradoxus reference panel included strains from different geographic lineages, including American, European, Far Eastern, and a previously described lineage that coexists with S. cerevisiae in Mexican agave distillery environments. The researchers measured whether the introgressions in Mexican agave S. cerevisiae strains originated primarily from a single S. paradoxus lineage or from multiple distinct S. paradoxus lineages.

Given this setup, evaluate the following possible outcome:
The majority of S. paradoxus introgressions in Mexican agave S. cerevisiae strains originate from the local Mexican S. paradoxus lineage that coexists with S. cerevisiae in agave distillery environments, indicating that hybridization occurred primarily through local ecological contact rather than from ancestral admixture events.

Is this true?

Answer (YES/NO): NO